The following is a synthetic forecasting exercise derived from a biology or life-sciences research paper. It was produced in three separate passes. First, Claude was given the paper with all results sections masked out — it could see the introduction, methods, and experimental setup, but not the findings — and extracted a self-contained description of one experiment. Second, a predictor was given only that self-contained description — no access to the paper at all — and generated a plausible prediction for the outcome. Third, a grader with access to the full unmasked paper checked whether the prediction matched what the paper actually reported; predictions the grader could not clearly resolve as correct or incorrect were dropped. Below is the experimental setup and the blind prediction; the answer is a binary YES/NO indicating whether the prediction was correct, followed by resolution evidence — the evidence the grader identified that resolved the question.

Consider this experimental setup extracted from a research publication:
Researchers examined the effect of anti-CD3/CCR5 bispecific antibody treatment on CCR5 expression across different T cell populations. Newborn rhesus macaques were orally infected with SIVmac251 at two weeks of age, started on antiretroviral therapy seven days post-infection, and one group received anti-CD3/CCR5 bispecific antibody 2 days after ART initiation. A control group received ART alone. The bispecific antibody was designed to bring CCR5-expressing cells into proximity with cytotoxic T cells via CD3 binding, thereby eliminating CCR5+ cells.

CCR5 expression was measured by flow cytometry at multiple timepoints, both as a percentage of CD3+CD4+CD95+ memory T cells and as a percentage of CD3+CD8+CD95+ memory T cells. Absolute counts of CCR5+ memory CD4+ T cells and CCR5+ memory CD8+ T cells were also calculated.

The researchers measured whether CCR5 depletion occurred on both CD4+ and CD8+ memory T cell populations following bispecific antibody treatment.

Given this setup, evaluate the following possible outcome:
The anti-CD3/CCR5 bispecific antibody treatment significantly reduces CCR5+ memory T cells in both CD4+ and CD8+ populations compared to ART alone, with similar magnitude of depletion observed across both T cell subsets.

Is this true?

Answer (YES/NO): YES